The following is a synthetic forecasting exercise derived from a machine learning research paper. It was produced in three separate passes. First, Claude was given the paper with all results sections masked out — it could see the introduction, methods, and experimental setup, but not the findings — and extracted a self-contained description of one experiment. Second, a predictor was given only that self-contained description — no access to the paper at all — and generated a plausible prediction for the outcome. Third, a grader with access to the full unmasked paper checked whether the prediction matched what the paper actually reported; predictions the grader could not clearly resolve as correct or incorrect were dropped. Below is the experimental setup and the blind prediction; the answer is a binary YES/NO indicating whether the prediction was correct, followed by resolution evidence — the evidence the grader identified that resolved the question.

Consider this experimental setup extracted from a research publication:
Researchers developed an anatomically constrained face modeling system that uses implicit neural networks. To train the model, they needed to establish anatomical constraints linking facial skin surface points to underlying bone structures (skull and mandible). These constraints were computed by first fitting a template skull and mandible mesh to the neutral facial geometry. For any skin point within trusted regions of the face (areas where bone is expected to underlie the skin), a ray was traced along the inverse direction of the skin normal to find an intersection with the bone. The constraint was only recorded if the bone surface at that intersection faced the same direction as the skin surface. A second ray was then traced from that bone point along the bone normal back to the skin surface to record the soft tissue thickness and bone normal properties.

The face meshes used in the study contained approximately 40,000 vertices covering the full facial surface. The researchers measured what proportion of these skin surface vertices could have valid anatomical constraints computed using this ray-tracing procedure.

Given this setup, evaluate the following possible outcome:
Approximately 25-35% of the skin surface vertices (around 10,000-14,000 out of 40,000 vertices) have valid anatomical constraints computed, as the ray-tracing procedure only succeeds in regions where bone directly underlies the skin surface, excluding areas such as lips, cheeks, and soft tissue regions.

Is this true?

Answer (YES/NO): NO